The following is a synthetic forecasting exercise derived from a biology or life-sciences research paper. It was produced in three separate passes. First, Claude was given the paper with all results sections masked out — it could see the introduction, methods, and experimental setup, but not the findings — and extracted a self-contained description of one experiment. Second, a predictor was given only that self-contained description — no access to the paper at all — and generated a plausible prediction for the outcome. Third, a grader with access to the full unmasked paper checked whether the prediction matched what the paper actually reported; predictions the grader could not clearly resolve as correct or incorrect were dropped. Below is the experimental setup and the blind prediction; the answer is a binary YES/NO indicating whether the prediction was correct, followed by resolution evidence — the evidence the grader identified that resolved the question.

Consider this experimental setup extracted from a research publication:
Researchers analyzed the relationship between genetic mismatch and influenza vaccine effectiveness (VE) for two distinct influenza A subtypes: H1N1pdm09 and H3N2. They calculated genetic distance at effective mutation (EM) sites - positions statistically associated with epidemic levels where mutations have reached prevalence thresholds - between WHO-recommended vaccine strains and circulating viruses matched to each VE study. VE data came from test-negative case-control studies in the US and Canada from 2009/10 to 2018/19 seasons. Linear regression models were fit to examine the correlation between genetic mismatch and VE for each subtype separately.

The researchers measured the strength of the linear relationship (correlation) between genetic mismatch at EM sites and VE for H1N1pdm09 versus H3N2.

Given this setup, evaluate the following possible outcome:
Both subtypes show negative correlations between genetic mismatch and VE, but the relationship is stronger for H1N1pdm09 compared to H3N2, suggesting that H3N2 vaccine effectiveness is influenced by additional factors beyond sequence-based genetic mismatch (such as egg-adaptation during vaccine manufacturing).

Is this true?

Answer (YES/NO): NO